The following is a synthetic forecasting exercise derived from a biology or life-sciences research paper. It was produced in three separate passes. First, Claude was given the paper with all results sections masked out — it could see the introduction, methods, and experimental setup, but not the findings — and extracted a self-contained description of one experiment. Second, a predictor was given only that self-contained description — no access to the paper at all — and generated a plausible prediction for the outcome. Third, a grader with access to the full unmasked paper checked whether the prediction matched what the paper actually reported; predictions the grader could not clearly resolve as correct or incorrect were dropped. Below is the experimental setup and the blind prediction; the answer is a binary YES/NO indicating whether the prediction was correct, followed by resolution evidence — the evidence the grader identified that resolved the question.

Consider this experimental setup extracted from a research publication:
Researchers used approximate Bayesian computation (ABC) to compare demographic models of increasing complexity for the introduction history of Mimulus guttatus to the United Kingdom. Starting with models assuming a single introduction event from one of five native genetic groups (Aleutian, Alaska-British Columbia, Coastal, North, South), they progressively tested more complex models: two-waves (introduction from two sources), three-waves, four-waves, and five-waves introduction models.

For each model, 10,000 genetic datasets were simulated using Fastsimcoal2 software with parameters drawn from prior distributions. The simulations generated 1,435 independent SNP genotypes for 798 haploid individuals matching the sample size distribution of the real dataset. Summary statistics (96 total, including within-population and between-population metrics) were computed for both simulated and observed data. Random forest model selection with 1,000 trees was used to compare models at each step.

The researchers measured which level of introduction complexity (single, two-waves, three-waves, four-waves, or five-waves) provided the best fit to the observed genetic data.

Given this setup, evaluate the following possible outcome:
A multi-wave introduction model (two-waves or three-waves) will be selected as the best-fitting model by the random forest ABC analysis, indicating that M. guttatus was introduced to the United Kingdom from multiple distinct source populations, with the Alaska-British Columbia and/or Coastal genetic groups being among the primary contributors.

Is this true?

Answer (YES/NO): NO